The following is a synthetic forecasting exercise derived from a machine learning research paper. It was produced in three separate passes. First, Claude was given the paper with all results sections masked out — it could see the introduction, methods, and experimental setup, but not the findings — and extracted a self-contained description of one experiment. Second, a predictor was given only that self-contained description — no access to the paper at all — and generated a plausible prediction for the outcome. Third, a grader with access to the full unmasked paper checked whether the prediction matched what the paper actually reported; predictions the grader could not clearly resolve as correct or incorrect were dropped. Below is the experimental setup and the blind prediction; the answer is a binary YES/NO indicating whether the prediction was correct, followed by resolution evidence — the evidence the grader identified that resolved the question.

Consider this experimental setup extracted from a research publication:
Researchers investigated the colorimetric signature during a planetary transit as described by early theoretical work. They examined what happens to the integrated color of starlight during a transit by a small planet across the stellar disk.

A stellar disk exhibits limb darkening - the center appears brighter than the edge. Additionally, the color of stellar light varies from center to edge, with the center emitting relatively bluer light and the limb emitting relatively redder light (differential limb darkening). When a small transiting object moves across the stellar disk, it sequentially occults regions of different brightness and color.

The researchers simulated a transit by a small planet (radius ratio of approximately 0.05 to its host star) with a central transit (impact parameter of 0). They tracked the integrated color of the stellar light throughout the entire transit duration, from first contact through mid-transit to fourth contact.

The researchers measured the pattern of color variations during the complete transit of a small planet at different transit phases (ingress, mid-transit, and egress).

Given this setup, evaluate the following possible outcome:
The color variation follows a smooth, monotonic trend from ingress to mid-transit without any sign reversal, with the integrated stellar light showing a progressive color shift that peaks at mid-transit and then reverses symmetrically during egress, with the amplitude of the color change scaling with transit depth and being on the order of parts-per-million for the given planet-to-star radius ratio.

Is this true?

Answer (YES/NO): NO